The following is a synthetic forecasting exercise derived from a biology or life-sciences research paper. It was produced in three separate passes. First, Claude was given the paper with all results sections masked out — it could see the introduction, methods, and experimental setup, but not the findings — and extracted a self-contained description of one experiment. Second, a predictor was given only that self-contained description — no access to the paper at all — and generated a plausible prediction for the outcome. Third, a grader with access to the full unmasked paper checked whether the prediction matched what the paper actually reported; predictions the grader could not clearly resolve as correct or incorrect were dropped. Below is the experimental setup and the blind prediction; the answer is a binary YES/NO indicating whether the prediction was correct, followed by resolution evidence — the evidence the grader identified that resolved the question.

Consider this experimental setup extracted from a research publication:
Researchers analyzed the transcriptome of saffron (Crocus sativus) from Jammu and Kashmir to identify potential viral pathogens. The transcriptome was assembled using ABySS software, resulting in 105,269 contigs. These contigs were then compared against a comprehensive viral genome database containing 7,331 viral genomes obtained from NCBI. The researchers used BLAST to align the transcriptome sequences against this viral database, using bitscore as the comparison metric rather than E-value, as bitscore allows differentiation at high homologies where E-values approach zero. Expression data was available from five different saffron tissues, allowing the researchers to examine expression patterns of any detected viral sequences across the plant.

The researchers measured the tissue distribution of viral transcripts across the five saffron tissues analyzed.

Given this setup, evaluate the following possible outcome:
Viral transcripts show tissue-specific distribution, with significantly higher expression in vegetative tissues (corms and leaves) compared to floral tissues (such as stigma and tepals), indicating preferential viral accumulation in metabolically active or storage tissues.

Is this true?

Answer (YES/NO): NO